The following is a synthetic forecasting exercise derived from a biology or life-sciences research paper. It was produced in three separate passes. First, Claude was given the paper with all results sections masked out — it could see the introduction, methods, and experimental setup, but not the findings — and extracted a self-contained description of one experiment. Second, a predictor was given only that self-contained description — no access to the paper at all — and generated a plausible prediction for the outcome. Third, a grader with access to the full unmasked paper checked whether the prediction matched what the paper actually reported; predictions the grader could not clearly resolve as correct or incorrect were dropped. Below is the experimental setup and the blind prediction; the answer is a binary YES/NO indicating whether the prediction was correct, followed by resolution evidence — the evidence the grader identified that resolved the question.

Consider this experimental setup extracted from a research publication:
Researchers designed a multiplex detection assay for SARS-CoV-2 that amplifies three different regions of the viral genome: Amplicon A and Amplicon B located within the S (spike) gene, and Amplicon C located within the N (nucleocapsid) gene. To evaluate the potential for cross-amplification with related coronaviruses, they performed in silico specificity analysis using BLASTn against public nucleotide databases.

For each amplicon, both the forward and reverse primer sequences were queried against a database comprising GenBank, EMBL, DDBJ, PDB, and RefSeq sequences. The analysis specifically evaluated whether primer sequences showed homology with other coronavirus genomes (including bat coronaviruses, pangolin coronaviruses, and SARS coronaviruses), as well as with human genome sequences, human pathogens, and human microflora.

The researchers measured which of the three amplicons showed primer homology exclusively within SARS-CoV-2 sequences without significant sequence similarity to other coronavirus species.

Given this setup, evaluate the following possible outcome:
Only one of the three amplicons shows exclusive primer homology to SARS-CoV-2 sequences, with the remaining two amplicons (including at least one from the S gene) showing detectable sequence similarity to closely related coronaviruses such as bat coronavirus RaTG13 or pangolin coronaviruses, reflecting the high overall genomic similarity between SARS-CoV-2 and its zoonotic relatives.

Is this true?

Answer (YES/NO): YES